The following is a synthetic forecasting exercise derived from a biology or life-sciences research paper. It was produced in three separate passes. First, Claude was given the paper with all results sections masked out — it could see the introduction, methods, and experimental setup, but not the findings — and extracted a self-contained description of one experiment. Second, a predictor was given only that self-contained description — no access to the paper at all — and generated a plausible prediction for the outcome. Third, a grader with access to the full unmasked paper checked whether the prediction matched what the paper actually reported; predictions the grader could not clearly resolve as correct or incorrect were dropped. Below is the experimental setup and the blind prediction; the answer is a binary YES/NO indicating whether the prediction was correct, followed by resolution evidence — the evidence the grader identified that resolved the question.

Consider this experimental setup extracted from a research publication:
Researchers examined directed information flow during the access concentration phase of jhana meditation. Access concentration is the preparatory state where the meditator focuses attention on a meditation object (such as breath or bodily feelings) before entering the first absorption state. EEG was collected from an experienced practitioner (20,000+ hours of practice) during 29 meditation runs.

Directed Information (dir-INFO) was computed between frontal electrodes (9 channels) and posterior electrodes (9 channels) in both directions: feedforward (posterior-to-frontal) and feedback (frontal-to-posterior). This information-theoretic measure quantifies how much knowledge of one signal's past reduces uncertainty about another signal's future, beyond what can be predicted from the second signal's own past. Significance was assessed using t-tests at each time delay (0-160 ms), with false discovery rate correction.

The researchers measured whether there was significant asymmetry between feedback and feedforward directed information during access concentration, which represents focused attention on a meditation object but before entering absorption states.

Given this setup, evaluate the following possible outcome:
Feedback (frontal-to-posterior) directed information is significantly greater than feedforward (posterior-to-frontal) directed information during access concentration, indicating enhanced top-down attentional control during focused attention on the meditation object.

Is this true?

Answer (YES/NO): NO